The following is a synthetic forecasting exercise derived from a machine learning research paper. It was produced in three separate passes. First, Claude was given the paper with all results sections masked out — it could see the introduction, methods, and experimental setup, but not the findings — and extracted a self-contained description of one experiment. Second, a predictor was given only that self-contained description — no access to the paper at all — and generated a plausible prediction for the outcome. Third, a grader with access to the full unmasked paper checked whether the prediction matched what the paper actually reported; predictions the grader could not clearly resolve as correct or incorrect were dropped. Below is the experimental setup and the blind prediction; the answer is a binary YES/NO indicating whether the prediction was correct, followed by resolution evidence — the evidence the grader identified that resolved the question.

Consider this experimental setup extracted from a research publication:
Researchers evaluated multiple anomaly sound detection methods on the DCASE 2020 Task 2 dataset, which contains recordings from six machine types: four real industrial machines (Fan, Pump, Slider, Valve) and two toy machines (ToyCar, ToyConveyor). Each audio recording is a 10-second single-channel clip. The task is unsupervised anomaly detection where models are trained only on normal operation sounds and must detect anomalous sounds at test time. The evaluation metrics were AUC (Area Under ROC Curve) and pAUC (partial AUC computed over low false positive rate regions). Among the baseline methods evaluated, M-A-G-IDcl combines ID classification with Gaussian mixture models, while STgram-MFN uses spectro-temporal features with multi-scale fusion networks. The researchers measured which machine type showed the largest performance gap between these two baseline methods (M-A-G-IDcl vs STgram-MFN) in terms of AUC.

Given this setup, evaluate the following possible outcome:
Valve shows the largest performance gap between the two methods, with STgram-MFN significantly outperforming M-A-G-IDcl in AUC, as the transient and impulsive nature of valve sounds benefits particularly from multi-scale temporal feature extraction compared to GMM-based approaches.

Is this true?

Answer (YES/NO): NO